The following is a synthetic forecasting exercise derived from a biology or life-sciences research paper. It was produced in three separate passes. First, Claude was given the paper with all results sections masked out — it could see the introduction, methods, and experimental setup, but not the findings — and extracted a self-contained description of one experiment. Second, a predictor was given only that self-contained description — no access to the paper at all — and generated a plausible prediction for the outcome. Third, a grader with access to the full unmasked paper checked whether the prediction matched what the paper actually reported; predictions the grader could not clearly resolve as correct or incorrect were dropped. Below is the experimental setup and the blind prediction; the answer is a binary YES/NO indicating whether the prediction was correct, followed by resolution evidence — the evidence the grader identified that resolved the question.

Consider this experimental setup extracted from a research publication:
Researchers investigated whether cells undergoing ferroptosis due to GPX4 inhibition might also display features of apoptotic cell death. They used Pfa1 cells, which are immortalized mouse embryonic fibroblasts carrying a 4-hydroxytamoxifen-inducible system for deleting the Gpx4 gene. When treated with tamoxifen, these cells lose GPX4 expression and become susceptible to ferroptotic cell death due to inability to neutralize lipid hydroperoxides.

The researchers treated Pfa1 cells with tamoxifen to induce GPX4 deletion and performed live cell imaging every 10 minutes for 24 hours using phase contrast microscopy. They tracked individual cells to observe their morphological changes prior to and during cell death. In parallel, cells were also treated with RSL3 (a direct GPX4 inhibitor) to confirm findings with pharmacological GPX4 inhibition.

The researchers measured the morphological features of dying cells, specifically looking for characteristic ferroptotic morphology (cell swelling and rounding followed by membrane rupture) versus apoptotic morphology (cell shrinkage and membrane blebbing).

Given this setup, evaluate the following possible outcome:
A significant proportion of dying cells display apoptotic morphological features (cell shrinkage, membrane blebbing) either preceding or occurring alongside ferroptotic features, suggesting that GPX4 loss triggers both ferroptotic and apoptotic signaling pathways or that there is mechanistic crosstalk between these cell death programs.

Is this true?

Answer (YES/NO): YES